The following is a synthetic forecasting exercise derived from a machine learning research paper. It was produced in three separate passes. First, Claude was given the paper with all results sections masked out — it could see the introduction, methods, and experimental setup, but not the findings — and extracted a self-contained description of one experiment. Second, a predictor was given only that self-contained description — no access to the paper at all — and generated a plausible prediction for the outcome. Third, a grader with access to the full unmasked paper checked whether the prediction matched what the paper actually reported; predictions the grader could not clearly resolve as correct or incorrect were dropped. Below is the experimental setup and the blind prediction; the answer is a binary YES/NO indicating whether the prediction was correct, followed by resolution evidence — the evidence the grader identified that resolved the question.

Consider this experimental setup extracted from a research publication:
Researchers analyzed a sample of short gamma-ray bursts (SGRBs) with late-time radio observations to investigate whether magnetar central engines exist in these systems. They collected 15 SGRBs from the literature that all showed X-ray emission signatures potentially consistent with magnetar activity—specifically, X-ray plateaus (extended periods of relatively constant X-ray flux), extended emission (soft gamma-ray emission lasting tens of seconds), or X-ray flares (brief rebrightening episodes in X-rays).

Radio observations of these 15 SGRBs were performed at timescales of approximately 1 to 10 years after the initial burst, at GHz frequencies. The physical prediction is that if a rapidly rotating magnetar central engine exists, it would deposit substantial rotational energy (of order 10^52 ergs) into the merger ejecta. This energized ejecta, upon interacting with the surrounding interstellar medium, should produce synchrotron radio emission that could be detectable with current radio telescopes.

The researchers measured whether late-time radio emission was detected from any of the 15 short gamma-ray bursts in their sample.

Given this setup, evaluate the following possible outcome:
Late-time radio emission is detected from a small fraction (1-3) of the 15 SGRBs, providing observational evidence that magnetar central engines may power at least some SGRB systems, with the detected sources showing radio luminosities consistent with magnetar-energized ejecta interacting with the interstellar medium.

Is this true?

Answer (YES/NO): NO